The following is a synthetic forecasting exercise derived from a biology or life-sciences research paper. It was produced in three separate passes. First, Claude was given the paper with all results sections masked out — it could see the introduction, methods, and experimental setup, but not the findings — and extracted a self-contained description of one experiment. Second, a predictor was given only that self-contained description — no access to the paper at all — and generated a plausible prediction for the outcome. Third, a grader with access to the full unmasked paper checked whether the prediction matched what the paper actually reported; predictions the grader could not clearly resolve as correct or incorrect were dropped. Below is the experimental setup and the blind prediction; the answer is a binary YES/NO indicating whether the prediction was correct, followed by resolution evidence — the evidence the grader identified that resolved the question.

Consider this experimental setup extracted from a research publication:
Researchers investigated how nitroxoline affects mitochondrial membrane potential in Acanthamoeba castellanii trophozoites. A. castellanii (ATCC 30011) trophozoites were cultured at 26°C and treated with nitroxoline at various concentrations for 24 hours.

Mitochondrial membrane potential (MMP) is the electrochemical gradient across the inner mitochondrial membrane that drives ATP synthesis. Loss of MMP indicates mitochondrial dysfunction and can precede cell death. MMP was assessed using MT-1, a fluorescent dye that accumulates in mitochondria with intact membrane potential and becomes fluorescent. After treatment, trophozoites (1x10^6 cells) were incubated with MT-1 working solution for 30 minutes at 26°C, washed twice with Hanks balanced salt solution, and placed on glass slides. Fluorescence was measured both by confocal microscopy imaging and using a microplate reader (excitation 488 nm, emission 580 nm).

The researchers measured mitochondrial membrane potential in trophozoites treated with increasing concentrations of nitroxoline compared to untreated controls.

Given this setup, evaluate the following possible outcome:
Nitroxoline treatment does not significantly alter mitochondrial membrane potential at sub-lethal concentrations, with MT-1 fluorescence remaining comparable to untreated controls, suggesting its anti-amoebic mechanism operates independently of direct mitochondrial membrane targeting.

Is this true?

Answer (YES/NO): NO